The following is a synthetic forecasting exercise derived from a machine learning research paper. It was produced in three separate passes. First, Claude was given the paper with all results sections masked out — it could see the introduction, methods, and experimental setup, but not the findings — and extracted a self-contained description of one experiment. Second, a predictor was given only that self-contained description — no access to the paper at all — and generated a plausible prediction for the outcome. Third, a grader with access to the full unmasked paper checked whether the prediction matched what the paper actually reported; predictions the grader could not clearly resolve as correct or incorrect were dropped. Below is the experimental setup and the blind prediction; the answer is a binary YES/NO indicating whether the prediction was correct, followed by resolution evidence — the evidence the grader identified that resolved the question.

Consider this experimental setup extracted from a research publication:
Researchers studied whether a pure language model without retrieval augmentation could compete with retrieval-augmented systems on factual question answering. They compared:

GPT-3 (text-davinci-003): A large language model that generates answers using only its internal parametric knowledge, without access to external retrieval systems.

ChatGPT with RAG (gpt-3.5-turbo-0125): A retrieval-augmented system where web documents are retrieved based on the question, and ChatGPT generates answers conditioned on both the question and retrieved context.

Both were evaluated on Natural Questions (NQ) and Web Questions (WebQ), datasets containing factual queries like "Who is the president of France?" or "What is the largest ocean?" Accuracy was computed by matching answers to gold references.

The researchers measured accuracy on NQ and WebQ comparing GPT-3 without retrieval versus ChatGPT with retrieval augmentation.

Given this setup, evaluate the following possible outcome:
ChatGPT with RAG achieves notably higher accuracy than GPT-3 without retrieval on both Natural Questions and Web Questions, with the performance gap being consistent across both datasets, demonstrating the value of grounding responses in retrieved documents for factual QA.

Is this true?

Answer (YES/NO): YES